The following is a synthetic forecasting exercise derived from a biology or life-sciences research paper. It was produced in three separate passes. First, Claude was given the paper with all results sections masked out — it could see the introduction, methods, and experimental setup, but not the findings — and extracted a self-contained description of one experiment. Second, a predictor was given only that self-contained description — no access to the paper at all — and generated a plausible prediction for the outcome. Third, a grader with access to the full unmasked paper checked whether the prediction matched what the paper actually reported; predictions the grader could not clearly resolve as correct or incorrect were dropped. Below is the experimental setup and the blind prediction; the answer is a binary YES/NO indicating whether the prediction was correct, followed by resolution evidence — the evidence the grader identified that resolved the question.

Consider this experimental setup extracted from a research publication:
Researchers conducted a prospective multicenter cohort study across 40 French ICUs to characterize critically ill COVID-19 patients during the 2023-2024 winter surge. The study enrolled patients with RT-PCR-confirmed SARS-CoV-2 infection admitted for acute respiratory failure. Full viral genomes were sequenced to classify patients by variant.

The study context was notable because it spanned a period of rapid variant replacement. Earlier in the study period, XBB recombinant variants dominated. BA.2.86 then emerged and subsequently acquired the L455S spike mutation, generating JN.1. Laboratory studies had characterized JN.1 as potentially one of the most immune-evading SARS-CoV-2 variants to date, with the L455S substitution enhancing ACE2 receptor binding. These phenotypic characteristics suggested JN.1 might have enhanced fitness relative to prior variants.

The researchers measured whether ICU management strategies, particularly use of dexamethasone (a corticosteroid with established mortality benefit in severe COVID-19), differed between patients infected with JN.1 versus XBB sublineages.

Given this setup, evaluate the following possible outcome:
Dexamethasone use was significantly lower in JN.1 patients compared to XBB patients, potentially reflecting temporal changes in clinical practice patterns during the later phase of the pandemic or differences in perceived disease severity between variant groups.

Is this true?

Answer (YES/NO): NO